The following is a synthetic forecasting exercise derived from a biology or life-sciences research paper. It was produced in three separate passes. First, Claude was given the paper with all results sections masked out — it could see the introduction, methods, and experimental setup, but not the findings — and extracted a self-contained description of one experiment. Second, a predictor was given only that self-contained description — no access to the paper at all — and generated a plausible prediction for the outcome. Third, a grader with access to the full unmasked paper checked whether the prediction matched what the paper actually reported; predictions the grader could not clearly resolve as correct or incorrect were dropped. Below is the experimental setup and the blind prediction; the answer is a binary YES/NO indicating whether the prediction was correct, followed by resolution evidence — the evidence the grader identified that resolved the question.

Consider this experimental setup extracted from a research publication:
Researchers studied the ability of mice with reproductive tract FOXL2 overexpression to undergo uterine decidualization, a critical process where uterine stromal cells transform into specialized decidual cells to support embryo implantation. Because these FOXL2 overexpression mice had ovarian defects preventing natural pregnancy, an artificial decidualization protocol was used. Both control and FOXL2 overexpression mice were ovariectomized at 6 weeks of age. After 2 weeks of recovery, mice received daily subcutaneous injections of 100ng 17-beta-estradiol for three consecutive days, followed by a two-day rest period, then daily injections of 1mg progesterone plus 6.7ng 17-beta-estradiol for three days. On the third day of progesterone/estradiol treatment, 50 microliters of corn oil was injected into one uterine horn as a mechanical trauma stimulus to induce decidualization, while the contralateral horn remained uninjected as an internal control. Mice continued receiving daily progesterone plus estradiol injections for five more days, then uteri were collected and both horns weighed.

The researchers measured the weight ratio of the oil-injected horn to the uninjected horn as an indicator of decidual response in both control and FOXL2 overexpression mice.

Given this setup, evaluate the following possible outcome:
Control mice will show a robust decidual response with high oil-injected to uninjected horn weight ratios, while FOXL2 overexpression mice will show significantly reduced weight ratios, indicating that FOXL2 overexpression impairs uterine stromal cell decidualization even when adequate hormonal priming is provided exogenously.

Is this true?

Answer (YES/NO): YES